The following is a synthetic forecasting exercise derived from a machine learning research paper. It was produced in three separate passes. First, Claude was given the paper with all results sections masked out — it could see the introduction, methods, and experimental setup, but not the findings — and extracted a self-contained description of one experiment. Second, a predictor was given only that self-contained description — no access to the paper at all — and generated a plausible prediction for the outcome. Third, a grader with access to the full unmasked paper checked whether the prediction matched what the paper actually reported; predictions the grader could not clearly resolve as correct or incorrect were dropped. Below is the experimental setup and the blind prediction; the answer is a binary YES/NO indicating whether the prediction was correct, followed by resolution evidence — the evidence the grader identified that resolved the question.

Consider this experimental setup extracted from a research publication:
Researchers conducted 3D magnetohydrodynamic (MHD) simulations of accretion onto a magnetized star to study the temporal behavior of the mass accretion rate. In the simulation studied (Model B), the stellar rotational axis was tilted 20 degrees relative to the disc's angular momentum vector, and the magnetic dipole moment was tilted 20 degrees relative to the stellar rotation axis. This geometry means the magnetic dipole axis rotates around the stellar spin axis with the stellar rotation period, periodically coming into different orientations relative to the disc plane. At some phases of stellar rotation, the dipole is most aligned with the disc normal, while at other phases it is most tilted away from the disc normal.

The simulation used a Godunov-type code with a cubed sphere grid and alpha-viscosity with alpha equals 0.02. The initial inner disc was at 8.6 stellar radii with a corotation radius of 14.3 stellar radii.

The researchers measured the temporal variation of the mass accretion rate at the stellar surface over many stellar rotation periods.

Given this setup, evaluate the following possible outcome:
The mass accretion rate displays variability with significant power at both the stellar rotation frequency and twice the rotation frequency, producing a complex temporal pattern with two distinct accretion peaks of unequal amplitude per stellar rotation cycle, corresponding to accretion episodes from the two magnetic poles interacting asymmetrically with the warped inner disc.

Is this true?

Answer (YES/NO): NO